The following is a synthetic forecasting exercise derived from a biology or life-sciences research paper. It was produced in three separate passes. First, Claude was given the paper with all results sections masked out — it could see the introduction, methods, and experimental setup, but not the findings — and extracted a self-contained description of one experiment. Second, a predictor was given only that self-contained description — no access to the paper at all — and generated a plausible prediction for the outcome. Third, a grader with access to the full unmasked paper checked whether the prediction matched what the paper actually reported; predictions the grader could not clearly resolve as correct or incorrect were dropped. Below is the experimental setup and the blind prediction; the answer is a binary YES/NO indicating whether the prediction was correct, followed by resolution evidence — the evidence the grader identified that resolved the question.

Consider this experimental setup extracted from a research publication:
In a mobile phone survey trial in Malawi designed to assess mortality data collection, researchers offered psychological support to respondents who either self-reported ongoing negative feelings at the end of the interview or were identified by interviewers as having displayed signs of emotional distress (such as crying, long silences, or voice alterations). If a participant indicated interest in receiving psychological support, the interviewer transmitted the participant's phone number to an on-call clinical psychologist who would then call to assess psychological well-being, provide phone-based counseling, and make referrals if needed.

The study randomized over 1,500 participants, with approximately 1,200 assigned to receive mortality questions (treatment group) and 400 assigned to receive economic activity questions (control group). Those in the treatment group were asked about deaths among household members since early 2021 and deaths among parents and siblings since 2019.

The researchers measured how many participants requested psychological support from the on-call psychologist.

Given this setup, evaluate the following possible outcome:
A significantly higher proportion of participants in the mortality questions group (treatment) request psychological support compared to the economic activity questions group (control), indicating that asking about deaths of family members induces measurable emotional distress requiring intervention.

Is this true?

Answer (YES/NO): NO